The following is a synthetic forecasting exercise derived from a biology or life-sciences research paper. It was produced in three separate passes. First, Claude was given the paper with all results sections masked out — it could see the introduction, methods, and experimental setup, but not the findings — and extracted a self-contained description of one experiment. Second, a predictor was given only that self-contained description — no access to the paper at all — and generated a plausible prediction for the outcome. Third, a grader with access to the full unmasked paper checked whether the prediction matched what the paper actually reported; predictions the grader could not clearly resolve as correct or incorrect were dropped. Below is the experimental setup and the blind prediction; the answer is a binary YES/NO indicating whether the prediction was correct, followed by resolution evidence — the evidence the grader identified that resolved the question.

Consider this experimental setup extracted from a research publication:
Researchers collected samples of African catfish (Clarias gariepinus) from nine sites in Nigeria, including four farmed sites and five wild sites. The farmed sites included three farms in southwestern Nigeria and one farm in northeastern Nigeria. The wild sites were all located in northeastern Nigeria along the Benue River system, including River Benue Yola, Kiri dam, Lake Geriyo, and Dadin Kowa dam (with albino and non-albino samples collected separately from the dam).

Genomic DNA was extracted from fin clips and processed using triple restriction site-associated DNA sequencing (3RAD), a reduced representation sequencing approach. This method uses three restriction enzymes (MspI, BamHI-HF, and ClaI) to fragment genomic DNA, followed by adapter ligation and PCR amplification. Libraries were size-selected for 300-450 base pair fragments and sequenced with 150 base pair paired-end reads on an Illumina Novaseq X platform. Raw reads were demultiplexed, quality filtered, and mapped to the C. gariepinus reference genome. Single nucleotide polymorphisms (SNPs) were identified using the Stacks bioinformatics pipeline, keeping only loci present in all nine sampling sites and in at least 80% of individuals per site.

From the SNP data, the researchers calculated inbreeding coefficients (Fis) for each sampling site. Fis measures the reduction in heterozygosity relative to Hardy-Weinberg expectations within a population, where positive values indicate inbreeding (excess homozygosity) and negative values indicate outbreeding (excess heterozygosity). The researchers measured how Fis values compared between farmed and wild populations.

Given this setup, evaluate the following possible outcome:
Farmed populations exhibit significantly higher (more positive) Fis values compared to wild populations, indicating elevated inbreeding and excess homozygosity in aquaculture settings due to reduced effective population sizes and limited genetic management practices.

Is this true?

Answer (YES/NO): NO